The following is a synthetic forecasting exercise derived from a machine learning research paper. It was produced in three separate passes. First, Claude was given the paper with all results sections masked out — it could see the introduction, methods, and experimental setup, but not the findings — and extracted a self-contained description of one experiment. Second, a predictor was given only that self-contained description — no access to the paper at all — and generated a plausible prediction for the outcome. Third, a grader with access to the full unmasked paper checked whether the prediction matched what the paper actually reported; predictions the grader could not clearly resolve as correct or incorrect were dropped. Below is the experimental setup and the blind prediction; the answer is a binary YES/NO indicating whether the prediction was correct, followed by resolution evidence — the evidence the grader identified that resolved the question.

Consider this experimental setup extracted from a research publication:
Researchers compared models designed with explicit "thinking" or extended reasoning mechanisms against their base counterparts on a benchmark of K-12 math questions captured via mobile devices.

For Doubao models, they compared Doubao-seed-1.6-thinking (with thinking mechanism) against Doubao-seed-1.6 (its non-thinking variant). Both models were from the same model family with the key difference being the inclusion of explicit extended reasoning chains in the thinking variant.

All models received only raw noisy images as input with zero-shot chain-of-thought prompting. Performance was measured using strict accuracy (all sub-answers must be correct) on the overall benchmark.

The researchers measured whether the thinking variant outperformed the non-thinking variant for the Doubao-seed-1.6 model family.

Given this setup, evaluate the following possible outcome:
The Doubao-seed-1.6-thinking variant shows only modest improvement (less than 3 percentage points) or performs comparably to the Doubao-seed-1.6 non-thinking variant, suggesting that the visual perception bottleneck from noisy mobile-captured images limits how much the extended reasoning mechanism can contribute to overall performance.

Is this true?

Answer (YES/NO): NO